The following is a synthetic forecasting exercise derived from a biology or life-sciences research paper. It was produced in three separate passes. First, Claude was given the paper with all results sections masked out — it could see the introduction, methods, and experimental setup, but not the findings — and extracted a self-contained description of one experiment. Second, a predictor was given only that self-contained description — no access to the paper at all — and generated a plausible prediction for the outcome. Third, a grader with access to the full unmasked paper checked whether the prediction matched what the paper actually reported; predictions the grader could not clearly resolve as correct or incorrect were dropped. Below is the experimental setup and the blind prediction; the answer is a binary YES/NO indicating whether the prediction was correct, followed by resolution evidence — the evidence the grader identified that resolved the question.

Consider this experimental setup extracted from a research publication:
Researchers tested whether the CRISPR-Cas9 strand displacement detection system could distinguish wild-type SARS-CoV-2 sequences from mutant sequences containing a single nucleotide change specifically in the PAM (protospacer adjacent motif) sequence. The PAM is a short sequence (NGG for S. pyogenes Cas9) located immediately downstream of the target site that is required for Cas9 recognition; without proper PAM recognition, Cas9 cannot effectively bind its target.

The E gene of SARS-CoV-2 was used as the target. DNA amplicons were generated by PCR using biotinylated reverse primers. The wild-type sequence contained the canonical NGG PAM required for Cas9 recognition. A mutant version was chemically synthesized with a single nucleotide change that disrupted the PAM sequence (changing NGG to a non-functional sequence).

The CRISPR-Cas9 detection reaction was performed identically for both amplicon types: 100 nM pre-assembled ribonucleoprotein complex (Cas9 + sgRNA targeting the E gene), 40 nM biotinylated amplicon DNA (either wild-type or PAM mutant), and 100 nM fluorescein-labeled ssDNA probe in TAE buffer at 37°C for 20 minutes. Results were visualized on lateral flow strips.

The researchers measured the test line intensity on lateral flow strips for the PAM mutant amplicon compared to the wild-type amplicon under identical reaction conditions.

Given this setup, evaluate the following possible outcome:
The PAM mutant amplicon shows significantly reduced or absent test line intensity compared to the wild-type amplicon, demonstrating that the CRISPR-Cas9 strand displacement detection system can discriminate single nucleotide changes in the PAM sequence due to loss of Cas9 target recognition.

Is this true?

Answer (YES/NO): YES